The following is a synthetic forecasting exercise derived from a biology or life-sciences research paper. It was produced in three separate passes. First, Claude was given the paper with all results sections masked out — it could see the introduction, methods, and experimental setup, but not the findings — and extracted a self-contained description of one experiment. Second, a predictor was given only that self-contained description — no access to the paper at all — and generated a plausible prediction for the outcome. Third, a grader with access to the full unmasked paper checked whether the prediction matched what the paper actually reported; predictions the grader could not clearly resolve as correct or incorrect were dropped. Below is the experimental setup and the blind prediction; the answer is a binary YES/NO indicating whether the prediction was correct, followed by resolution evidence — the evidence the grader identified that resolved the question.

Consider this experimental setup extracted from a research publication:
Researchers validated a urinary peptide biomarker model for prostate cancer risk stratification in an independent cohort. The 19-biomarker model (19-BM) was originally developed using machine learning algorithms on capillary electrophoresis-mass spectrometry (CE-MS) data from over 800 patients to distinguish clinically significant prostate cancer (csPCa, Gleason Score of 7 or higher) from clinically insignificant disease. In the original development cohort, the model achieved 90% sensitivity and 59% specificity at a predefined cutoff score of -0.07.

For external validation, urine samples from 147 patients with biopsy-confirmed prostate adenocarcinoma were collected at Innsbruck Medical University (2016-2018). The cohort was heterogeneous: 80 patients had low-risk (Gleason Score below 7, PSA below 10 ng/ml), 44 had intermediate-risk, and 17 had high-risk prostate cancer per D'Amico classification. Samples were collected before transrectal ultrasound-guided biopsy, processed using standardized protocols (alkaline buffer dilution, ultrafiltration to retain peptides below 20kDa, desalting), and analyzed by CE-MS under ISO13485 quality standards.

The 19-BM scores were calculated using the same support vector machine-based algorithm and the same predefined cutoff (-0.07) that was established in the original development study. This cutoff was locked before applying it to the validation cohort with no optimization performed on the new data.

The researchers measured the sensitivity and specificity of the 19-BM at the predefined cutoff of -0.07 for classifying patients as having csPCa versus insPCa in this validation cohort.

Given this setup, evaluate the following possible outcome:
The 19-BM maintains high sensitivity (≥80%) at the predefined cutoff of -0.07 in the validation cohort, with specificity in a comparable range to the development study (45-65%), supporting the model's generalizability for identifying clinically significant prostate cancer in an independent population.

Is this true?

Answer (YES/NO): NO